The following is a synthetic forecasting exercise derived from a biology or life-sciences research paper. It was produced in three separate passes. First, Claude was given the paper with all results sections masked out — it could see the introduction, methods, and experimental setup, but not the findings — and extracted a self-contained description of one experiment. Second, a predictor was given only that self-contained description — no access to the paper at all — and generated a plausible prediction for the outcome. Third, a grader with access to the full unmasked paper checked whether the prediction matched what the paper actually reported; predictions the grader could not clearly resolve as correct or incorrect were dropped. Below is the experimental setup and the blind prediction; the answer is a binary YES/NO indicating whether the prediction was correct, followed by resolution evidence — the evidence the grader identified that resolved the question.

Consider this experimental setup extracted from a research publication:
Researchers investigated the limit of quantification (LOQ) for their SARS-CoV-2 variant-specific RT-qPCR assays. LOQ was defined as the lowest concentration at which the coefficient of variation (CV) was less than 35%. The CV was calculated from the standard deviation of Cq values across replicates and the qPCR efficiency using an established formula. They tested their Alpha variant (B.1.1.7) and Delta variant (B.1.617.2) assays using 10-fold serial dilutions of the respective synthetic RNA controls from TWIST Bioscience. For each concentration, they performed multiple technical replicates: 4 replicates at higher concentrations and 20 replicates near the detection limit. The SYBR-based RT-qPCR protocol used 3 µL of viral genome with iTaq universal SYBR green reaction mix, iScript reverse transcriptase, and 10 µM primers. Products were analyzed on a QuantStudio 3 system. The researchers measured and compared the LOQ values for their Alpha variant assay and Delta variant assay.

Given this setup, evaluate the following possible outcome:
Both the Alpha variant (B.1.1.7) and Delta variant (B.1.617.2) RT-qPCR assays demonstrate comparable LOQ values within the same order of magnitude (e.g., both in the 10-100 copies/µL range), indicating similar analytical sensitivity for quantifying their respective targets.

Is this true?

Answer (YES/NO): YES